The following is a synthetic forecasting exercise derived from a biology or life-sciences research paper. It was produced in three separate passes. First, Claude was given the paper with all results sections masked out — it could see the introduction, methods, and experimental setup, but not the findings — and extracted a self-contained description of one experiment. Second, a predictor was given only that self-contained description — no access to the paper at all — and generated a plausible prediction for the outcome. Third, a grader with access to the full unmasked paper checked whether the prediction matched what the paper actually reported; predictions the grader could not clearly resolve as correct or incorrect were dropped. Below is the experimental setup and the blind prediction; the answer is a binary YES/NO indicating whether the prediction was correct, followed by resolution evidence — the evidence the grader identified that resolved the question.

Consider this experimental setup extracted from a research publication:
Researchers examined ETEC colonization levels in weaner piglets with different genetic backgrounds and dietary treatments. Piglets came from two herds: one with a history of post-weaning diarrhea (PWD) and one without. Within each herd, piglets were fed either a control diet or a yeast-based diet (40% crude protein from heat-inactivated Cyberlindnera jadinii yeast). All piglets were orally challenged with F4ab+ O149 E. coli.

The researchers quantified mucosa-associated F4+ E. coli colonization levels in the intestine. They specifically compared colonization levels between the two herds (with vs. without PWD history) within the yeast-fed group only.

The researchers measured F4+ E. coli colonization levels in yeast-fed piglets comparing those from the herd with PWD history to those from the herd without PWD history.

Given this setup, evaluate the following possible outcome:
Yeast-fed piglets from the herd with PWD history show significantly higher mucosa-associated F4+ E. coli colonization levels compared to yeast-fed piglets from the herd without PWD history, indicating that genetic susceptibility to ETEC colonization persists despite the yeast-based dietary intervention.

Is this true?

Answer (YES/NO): NO